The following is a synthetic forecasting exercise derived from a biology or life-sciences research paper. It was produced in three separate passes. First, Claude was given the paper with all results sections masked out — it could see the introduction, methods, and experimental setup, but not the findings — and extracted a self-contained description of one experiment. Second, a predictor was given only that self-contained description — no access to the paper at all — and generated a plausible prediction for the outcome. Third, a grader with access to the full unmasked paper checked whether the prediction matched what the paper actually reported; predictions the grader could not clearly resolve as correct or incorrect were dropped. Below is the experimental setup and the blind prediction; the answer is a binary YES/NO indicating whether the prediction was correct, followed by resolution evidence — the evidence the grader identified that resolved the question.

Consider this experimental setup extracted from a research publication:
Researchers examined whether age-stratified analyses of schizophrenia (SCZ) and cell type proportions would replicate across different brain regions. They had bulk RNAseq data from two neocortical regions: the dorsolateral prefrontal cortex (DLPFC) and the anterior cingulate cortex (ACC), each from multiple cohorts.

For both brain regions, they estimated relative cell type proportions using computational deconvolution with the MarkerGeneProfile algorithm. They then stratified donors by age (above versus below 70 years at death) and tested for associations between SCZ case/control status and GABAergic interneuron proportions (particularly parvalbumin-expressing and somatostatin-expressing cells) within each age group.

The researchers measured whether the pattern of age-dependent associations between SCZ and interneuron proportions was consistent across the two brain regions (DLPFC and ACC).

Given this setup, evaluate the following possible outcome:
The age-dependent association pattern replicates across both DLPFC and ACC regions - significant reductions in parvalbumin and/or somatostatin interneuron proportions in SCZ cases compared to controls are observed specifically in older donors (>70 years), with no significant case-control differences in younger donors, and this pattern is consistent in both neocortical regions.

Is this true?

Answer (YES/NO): NO